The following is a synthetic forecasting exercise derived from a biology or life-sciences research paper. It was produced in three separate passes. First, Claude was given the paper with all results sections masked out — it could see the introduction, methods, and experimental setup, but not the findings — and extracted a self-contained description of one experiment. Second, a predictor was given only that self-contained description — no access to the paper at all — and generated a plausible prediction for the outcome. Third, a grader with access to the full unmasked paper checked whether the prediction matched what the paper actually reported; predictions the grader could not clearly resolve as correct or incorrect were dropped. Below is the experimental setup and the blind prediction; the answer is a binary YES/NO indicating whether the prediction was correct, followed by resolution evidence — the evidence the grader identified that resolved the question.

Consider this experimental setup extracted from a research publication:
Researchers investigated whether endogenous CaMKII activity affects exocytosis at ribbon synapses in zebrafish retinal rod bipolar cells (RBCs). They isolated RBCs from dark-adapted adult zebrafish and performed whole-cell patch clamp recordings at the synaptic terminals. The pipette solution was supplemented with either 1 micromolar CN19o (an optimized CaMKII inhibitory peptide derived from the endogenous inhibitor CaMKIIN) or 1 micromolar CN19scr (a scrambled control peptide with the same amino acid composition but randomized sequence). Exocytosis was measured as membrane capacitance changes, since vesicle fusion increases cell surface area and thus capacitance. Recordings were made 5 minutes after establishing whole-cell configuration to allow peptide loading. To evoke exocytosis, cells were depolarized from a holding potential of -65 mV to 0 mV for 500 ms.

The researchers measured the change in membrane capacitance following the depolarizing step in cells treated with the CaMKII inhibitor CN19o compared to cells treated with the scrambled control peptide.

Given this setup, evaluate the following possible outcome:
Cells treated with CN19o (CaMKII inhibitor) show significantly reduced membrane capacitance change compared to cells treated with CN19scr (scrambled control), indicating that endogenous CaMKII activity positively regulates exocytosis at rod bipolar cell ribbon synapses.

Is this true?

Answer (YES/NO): YES